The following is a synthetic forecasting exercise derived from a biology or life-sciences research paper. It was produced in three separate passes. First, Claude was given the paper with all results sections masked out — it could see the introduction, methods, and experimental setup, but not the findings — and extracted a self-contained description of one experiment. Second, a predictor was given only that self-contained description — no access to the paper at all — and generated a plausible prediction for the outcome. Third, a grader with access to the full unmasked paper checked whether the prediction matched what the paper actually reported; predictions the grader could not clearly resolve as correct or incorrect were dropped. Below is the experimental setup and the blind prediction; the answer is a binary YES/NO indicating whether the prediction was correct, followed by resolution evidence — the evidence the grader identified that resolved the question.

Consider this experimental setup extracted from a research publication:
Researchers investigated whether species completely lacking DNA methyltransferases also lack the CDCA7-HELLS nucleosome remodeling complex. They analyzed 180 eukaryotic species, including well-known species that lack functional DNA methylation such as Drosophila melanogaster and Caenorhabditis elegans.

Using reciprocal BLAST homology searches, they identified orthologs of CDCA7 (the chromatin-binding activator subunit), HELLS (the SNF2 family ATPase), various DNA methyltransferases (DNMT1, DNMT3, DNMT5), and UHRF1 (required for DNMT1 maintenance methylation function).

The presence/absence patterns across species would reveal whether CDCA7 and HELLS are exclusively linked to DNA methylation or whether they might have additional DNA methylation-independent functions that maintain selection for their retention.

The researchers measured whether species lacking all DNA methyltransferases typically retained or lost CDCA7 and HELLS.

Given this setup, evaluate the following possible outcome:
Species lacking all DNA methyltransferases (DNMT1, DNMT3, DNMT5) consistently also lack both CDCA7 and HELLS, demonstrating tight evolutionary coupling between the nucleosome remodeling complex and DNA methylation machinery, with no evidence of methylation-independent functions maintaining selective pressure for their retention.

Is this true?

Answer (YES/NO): NO